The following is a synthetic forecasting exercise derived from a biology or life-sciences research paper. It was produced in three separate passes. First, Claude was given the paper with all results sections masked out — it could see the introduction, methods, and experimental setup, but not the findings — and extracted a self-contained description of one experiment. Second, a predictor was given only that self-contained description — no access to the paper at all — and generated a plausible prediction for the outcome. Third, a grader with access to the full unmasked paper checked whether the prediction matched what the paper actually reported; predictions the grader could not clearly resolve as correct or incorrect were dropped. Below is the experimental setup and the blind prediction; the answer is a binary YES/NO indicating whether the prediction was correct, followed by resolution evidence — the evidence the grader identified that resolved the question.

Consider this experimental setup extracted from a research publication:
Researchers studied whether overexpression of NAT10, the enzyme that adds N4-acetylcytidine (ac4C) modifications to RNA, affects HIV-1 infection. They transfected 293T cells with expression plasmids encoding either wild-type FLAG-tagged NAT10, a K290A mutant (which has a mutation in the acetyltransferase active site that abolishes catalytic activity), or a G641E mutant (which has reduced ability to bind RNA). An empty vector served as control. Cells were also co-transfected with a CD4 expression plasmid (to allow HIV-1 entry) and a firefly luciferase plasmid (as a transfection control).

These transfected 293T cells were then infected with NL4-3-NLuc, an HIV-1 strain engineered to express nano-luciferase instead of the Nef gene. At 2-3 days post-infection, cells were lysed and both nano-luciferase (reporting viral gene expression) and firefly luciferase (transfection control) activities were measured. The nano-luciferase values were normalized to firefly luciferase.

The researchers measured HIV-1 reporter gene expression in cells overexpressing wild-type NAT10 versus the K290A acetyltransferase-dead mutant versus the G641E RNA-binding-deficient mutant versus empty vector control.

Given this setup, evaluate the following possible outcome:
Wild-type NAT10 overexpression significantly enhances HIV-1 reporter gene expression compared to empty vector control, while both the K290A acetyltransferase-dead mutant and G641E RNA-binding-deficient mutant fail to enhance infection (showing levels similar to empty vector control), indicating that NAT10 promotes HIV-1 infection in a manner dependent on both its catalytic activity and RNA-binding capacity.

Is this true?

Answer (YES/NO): YES